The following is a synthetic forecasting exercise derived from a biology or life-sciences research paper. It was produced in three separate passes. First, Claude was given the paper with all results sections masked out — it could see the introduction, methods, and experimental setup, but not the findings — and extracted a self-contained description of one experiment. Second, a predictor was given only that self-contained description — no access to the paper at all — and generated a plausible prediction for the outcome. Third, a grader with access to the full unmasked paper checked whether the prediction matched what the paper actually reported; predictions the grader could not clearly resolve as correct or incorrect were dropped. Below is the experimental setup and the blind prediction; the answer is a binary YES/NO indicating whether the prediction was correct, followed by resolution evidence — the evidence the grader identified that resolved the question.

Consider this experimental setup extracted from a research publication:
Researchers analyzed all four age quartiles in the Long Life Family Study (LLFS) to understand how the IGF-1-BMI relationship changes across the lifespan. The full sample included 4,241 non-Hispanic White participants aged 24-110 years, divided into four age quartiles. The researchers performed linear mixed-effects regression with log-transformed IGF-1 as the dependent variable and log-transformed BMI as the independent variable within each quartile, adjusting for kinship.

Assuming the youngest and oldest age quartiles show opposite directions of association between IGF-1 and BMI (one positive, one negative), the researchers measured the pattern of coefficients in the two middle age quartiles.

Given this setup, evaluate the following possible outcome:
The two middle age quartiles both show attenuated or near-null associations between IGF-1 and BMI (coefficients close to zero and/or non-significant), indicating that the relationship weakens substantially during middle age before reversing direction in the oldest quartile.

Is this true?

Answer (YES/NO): YES